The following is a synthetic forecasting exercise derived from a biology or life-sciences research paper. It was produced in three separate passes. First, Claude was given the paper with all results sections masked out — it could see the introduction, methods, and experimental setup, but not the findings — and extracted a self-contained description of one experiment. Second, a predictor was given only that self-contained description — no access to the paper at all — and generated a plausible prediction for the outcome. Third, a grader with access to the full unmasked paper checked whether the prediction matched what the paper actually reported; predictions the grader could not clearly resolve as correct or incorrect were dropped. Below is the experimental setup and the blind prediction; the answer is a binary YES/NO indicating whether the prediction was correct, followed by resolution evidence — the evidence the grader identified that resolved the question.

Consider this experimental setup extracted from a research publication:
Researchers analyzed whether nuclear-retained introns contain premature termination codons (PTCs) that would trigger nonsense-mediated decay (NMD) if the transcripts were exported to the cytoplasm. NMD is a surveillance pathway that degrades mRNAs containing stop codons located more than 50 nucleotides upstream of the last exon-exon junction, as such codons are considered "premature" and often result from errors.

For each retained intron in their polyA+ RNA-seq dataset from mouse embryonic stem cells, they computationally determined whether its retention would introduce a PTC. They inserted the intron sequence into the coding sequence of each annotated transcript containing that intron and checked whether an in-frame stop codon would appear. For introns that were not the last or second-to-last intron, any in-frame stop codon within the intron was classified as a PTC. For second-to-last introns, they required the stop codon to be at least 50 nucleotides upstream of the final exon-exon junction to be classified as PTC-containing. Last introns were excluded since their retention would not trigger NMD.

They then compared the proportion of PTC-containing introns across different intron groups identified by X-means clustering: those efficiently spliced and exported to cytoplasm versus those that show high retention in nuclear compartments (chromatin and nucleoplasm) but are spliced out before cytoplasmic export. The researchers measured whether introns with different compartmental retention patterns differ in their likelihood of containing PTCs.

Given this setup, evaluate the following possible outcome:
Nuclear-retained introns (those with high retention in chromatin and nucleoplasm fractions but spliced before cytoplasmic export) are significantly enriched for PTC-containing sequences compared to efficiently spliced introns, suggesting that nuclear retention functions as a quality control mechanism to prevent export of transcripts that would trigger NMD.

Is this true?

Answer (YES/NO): NO